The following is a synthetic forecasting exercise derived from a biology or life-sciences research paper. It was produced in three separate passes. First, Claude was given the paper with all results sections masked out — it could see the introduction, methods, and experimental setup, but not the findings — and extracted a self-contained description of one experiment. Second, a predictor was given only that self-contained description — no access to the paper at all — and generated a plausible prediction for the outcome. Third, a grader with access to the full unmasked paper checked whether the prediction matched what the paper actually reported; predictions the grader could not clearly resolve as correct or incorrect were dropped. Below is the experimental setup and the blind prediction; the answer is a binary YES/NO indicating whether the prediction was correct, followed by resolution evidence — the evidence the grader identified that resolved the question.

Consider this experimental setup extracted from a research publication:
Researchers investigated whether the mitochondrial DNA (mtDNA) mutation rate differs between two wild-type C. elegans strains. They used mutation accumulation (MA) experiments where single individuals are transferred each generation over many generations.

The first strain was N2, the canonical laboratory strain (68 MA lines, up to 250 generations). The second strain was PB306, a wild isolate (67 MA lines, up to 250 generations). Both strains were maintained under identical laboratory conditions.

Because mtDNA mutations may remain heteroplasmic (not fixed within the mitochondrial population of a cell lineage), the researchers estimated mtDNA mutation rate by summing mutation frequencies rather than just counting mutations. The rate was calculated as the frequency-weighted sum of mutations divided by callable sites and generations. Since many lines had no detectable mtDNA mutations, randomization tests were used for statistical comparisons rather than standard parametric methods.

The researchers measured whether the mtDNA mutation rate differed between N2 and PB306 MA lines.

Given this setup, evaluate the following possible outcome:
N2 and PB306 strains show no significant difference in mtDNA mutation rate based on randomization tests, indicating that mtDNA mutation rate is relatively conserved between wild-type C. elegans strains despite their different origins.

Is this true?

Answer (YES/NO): YES